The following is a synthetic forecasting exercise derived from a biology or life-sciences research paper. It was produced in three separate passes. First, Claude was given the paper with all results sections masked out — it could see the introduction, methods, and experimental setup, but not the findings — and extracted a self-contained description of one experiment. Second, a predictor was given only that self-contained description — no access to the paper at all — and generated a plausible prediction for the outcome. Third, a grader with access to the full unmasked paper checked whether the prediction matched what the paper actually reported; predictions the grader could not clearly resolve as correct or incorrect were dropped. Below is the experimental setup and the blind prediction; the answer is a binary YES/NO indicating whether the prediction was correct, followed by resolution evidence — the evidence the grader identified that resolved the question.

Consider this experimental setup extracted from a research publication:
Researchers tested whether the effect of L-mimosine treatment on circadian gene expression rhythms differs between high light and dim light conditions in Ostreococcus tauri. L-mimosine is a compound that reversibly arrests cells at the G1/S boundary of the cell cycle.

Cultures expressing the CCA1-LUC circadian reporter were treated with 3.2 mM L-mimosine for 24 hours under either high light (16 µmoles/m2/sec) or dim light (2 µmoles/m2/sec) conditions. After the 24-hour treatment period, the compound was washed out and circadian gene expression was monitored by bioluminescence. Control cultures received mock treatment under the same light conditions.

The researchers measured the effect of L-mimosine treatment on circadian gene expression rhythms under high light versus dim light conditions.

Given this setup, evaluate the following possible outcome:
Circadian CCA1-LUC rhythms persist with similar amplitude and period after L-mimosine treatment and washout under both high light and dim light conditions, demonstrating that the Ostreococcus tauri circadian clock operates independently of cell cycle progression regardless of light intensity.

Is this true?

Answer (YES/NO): NO